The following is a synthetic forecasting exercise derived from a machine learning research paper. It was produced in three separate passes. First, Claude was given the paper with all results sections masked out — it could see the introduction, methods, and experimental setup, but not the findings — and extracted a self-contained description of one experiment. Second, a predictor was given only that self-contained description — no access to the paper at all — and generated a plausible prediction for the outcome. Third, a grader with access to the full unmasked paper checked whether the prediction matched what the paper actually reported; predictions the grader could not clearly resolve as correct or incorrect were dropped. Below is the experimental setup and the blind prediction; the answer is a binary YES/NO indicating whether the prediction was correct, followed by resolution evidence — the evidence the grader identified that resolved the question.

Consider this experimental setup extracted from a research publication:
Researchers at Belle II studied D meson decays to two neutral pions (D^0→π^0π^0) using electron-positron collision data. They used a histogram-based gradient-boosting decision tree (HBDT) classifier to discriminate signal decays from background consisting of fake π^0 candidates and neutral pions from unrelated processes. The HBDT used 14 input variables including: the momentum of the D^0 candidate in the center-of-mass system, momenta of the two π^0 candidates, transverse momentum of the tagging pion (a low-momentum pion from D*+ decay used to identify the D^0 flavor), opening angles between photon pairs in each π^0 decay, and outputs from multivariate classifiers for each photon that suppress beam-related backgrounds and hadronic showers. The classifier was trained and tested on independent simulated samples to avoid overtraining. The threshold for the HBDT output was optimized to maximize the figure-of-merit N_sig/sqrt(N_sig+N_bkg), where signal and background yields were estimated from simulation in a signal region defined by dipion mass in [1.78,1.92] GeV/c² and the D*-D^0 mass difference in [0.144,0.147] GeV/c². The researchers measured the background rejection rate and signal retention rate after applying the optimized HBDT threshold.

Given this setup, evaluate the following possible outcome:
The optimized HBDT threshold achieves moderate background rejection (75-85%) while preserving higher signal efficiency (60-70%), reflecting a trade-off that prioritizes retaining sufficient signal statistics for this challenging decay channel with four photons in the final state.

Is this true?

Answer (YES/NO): NO